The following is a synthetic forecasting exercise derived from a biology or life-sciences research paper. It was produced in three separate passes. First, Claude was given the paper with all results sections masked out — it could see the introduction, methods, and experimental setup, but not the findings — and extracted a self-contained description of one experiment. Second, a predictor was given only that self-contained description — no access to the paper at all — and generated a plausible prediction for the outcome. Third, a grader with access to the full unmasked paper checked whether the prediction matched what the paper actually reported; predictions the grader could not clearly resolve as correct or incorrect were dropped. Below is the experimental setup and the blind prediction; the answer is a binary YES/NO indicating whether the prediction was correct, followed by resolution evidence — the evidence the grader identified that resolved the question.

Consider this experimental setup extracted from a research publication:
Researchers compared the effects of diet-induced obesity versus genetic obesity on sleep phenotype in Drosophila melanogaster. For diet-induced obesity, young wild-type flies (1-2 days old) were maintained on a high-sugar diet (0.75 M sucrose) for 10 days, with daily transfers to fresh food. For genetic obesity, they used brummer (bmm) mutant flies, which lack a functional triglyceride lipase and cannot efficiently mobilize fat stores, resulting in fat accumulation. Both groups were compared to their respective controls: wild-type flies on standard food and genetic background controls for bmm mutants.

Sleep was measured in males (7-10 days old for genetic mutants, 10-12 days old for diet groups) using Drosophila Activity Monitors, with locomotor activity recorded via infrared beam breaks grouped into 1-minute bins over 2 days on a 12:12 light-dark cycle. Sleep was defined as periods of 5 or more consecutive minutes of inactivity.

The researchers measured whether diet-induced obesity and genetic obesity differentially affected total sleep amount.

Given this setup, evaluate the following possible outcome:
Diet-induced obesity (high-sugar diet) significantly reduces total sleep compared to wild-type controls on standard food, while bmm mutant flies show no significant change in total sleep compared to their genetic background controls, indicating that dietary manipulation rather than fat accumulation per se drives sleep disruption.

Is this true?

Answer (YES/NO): NO